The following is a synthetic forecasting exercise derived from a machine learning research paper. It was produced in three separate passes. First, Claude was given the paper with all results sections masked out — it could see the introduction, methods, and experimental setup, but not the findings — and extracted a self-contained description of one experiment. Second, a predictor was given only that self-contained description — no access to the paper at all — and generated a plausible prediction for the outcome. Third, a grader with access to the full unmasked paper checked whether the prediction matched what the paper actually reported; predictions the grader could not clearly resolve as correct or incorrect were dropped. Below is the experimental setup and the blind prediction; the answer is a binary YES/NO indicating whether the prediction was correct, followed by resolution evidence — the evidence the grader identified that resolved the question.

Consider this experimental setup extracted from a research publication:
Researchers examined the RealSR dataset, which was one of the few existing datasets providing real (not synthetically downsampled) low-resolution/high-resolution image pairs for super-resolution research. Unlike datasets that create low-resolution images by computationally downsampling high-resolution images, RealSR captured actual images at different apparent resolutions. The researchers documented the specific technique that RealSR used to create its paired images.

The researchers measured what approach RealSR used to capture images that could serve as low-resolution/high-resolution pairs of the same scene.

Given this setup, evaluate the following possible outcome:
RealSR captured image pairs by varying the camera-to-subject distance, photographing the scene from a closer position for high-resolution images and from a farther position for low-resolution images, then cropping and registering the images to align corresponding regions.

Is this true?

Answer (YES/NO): NO